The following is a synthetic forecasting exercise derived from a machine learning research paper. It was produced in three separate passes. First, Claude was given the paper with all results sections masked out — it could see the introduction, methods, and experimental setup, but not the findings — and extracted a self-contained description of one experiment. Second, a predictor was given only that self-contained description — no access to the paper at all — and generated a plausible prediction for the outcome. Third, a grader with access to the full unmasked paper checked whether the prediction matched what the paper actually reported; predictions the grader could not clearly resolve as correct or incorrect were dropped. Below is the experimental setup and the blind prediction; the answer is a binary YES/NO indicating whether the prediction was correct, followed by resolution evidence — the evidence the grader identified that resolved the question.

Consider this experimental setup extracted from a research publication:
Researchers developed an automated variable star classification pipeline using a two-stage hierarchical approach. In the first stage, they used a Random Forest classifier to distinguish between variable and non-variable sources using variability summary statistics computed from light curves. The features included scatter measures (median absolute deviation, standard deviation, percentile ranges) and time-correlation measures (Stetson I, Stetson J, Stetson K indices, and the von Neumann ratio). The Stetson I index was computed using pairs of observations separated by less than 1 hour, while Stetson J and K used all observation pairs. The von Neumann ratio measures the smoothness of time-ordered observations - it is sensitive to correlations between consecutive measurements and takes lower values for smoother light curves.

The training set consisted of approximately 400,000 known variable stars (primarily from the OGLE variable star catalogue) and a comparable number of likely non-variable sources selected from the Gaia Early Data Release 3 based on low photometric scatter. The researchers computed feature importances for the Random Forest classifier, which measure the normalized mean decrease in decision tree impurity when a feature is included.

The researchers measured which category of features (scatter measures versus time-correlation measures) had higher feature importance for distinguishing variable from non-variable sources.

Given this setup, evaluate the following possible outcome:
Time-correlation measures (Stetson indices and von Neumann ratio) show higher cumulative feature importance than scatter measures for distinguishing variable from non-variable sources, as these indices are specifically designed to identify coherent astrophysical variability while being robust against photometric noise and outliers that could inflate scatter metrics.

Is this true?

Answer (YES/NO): YES